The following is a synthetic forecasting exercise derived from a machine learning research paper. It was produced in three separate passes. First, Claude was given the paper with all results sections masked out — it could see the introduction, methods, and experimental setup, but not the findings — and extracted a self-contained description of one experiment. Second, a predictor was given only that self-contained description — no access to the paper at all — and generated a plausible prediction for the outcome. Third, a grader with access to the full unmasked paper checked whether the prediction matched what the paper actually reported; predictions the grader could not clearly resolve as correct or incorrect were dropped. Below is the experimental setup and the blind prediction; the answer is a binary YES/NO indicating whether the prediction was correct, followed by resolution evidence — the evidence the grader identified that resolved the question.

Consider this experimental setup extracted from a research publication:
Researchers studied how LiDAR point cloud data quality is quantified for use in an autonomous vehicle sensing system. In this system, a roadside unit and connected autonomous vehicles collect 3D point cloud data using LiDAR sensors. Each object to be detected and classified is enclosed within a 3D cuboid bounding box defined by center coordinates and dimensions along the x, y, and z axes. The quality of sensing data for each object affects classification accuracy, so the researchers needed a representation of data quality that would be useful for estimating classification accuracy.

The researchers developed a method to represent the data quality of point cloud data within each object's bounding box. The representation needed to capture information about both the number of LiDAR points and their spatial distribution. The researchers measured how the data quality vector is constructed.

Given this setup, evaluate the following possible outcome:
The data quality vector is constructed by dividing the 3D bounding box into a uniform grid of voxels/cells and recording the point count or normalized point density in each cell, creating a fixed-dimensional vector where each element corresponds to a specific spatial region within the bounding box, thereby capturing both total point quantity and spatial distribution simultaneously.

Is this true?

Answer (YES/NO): YES